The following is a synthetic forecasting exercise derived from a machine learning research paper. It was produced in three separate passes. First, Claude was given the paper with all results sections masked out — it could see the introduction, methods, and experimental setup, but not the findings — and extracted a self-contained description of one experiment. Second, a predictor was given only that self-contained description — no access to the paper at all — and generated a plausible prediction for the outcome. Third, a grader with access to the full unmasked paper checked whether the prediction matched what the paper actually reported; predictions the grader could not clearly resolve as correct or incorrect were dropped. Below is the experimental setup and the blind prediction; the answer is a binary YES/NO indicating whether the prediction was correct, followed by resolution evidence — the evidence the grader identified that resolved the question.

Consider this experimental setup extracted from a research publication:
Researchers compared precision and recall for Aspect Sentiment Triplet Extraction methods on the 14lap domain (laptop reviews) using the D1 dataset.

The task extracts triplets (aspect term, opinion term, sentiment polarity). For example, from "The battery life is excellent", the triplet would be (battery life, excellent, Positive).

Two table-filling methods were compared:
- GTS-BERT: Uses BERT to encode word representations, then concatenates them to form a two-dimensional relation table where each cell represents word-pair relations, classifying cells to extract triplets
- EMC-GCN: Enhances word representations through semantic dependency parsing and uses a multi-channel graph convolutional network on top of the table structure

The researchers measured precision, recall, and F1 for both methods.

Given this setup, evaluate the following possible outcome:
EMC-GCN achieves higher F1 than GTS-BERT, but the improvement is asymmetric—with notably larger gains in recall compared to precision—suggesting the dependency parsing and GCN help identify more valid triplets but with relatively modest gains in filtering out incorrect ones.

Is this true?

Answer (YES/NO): NO